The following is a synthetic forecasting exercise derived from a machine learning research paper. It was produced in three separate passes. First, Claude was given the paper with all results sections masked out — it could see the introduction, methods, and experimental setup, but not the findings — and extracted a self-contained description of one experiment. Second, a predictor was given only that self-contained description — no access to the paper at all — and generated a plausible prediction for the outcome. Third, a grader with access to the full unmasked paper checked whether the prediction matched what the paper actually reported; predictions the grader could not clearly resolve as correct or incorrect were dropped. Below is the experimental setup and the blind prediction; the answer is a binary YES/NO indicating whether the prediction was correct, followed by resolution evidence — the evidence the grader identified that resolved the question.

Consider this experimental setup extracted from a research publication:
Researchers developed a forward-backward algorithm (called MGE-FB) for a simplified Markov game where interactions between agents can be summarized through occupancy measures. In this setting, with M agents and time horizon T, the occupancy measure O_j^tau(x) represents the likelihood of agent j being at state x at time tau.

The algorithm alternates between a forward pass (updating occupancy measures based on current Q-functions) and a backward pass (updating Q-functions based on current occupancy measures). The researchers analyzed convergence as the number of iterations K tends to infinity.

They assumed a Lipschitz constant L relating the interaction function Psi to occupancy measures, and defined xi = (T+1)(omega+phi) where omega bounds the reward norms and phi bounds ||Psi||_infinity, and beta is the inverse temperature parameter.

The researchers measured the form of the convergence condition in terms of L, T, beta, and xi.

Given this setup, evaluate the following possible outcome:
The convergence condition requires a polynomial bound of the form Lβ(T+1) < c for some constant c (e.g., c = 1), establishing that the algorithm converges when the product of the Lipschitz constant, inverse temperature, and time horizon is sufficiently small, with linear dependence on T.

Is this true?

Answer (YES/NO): NO